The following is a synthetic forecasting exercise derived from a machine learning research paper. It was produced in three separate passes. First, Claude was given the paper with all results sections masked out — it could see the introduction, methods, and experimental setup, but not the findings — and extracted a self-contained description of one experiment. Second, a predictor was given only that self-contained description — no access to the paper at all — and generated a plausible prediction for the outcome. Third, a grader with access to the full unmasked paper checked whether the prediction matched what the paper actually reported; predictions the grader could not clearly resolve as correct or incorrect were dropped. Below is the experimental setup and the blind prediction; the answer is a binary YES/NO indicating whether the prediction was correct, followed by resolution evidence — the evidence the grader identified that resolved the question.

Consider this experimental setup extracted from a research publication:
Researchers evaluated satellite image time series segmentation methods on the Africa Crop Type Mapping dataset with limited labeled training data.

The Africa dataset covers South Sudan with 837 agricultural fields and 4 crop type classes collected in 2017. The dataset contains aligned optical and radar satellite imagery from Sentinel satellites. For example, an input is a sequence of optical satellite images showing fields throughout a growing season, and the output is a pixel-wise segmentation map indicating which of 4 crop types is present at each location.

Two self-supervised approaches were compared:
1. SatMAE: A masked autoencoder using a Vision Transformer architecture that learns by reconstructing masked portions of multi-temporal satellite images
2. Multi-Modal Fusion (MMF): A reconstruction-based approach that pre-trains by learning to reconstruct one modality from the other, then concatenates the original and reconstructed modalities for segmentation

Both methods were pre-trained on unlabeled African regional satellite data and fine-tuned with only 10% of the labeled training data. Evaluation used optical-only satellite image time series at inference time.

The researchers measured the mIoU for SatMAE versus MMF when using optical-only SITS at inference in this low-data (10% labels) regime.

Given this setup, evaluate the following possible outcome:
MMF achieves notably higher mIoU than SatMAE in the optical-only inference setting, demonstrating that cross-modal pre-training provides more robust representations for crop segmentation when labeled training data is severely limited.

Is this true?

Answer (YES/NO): YES